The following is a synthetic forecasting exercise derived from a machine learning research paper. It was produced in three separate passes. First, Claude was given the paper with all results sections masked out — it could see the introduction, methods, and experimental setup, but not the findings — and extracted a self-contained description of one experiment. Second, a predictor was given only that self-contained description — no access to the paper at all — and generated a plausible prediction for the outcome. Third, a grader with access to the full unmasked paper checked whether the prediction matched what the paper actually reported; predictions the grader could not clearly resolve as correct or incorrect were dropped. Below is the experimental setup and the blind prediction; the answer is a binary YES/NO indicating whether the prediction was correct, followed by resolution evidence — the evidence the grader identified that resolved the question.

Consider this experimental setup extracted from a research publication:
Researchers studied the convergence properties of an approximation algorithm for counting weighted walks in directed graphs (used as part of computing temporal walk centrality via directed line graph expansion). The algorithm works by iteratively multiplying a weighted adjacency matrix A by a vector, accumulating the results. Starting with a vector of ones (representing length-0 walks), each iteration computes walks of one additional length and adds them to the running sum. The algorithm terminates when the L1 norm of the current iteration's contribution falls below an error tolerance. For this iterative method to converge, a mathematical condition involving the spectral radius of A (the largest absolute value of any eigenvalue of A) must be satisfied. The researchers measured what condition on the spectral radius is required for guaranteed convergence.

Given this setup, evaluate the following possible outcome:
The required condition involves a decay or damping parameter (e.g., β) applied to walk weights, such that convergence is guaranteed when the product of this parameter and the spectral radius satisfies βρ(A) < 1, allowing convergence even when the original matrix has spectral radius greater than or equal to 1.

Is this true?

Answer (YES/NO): NO